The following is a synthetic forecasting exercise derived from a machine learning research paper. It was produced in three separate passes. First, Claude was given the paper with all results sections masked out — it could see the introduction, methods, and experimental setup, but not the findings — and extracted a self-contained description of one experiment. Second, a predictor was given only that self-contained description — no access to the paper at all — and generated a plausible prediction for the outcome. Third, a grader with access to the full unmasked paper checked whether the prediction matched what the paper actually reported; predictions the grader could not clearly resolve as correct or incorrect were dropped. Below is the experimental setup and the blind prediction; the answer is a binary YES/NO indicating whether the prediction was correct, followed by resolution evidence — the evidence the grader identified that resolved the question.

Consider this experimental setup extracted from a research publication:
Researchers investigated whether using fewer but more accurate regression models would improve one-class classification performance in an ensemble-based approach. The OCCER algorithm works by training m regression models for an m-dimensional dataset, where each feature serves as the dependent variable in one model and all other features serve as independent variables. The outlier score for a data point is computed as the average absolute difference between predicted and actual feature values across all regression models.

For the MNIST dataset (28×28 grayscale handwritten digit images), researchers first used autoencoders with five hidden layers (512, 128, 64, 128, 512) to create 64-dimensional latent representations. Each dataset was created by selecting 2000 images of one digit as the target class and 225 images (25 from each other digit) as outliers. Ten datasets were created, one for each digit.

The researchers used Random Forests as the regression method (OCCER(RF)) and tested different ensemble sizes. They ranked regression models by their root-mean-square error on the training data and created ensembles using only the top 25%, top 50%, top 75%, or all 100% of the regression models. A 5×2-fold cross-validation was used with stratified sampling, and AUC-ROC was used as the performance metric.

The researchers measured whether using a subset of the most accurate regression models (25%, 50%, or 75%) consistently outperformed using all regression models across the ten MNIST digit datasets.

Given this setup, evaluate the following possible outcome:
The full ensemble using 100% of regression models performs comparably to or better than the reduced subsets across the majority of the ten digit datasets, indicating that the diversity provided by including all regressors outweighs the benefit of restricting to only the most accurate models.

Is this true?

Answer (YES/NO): YES